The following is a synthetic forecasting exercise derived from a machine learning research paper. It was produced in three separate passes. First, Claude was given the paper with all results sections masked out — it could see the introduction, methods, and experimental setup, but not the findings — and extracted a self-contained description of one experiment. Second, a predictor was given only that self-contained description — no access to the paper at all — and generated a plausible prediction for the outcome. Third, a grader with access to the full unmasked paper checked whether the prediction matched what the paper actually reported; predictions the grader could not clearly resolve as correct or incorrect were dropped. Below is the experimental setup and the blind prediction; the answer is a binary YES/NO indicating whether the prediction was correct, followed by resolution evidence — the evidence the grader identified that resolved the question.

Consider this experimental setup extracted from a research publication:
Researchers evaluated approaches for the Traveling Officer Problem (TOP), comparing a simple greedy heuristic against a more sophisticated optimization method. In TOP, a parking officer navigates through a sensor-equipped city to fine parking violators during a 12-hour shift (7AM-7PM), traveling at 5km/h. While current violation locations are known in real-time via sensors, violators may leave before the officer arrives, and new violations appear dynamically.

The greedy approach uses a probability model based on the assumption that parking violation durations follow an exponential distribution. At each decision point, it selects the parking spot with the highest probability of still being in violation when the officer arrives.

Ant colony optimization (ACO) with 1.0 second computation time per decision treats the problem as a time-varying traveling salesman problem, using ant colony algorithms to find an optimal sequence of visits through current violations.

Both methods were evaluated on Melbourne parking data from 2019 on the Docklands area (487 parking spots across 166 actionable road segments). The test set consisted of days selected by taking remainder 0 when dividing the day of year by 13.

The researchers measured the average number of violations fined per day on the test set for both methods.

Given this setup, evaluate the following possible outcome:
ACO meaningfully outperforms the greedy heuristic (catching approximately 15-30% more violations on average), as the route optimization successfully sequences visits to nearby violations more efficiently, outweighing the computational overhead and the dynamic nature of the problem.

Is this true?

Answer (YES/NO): YES